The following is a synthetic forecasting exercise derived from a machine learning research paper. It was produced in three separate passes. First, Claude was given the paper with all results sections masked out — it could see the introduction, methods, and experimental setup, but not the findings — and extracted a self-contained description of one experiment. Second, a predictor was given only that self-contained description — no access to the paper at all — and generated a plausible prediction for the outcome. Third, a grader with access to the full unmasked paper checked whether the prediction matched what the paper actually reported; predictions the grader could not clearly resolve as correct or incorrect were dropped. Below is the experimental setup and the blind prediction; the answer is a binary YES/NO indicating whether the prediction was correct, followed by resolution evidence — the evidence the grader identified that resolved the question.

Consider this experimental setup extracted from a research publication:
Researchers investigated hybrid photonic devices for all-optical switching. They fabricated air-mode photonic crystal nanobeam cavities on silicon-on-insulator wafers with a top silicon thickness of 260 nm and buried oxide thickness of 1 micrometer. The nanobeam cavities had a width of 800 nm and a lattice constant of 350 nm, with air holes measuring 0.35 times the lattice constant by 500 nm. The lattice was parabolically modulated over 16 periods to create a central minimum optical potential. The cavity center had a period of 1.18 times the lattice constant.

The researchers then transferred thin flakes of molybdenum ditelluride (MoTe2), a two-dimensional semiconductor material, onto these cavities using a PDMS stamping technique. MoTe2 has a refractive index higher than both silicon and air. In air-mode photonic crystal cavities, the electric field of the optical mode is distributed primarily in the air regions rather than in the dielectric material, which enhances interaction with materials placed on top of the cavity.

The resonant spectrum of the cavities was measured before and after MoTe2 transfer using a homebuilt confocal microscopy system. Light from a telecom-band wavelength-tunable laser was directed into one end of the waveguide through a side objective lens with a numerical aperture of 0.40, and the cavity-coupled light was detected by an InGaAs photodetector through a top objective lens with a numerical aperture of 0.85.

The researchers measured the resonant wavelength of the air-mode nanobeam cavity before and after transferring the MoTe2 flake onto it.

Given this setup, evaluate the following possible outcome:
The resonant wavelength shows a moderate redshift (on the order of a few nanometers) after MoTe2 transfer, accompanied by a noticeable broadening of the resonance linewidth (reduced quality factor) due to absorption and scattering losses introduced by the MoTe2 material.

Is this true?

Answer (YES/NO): NO